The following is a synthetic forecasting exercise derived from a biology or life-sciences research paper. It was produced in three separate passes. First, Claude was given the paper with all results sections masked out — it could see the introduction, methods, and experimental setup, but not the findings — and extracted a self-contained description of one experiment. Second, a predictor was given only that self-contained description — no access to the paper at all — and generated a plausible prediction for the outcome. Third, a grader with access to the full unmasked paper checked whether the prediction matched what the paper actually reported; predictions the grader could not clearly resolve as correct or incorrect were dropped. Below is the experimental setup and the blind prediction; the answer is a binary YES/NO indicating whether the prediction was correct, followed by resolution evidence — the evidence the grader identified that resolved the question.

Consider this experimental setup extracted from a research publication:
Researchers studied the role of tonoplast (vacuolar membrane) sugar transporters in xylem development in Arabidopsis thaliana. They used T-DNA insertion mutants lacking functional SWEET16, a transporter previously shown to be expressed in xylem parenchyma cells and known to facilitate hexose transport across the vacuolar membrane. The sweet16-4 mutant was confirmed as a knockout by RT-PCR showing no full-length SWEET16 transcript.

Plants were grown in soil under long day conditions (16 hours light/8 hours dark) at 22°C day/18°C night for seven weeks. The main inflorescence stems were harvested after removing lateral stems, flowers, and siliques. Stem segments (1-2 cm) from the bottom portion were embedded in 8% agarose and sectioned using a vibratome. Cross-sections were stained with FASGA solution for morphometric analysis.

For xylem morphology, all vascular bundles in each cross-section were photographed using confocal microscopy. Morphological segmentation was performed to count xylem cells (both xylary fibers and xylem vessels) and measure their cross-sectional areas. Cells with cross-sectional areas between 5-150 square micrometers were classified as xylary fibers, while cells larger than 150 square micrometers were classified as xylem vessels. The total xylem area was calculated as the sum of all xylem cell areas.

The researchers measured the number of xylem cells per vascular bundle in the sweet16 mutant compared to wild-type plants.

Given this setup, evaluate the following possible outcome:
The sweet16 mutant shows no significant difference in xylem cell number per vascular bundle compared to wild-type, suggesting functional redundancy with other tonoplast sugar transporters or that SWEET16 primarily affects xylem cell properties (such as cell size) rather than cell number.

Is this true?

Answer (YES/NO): NO